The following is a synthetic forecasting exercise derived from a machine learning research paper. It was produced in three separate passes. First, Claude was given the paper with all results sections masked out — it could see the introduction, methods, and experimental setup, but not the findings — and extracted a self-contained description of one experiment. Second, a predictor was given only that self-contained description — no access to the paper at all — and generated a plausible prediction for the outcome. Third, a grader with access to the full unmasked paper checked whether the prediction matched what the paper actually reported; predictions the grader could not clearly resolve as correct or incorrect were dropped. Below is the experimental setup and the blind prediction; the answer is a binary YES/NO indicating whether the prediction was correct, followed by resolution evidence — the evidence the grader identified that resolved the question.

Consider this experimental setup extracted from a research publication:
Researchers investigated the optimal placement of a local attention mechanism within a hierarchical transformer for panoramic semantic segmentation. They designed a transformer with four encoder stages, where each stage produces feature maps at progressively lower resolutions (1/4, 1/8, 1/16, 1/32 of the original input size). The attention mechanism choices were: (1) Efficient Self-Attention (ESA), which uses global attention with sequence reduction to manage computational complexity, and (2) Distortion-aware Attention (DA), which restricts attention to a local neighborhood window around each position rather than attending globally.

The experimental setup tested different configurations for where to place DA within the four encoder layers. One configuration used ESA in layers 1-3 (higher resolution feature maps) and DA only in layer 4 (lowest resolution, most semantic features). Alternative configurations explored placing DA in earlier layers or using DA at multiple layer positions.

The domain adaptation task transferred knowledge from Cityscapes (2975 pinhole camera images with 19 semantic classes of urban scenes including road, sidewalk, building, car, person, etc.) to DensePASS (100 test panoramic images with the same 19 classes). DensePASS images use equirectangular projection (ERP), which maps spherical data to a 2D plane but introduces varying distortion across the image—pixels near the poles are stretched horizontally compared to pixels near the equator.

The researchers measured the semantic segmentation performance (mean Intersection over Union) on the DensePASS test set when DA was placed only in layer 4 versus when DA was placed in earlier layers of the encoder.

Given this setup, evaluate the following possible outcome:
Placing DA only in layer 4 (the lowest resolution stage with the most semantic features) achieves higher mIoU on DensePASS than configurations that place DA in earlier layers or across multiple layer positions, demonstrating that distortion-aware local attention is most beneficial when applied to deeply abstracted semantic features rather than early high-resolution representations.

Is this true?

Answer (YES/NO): YES